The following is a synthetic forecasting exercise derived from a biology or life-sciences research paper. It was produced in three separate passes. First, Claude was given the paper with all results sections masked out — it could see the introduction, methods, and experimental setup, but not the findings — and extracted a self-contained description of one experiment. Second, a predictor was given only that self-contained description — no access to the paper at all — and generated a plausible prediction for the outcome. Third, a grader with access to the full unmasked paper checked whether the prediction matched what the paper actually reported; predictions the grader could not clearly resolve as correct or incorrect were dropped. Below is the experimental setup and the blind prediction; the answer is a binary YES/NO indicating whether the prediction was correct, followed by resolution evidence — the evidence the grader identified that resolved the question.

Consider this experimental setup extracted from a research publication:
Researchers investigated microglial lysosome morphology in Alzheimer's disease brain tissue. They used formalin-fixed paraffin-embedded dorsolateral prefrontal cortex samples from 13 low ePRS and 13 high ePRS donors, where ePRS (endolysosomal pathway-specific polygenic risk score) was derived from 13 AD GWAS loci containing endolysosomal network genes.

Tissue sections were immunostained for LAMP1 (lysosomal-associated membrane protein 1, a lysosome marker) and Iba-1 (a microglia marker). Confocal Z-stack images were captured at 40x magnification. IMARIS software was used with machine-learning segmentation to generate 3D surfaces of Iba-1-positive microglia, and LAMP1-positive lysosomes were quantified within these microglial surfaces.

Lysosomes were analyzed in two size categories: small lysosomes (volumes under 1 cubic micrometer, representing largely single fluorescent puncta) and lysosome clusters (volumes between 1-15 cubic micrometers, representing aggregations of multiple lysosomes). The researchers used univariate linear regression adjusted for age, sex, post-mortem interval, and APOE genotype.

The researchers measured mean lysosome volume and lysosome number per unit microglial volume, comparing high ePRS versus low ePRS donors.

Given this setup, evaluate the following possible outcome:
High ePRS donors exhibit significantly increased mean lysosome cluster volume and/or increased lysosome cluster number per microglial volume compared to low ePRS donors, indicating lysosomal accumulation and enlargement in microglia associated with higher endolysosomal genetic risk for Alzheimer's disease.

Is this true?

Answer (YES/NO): YES